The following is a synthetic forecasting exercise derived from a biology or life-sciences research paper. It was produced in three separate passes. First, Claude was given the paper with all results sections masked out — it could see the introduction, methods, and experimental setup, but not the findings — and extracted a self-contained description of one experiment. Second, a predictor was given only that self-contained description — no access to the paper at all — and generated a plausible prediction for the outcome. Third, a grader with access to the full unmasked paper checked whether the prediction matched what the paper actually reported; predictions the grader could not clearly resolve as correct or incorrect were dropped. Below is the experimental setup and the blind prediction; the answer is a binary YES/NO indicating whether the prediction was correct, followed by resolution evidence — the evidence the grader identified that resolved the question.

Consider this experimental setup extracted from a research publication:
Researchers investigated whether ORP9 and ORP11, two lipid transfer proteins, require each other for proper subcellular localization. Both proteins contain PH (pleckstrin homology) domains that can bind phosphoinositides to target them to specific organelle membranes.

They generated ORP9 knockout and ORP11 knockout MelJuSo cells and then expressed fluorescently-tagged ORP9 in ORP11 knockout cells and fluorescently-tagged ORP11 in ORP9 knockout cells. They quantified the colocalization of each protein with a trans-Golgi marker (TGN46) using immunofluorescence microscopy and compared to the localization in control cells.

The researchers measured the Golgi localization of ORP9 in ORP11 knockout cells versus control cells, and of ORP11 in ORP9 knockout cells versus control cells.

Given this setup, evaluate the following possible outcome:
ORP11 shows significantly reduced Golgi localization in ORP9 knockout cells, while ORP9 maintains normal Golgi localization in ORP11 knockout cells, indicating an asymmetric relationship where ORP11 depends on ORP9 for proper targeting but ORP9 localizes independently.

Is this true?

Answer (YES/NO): NO